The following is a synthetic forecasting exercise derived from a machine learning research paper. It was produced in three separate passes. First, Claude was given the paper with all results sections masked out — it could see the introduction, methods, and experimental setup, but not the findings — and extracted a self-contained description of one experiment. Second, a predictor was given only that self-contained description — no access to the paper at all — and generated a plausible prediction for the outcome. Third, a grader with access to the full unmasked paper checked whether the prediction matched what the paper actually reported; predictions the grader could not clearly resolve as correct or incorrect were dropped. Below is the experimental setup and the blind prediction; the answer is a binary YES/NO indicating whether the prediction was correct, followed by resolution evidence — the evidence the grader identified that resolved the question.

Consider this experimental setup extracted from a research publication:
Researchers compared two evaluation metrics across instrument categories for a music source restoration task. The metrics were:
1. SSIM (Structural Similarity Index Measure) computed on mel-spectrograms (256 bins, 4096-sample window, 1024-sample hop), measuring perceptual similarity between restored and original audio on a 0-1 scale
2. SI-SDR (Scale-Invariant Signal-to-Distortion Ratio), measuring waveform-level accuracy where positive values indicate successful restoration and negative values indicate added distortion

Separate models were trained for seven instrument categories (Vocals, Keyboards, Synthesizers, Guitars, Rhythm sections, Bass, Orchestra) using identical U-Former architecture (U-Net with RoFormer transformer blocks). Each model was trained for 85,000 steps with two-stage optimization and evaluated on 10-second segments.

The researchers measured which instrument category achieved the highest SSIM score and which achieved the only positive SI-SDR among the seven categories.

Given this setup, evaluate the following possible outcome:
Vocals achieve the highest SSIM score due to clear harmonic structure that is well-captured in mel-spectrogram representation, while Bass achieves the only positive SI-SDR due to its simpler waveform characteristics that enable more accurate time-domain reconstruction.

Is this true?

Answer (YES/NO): NO